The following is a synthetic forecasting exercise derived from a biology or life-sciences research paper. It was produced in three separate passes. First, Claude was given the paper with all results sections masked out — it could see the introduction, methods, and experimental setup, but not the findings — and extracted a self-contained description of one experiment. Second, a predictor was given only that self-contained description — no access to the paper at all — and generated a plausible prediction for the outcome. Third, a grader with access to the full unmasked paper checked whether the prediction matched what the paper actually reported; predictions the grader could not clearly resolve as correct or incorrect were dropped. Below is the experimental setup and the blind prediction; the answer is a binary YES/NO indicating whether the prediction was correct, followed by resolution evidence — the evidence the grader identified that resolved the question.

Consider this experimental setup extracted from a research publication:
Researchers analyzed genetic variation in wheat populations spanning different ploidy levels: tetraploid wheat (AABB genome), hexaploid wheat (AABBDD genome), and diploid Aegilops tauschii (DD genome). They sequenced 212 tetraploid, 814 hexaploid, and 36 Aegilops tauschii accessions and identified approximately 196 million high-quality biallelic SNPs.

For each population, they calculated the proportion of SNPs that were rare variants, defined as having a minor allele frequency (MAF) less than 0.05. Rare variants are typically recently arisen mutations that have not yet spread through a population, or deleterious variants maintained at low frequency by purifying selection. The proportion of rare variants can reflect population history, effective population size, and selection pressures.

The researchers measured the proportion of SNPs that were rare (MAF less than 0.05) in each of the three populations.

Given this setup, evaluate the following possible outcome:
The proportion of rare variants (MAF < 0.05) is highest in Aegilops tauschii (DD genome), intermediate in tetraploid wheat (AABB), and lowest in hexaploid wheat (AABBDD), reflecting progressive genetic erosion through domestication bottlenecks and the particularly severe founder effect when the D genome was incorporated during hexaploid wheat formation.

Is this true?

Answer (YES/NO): NO